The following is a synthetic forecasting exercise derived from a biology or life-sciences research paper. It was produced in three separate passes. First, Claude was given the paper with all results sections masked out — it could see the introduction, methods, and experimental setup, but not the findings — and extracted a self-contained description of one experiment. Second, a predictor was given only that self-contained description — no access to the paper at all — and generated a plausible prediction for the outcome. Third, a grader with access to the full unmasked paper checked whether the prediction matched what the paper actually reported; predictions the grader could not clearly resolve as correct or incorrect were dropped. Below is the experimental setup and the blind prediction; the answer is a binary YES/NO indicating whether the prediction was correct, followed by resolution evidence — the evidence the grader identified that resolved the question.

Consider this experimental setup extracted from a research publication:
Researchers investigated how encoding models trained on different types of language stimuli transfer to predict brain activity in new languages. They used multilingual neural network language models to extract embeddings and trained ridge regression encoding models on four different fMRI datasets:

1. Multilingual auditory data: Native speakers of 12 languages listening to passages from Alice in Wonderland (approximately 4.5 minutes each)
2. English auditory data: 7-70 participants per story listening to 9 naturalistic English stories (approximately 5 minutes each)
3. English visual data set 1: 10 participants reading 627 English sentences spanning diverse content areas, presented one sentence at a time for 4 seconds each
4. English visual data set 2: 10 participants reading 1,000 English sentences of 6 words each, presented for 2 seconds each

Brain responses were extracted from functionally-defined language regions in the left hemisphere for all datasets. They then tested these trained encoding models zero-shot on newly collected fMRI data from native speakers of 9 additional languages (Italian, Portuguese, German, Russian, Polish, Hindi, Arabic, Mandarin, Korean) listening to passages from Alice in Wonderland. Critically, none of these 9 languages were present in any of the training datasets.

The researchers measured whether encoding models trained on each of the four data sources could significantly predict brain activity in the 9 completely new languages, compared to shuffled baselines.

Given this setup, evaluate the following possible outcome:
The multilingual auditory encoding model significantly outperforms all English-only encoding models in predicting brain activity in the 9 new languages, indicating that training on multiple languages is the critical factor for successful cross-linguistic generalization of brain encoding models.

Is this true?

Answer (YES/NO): NO